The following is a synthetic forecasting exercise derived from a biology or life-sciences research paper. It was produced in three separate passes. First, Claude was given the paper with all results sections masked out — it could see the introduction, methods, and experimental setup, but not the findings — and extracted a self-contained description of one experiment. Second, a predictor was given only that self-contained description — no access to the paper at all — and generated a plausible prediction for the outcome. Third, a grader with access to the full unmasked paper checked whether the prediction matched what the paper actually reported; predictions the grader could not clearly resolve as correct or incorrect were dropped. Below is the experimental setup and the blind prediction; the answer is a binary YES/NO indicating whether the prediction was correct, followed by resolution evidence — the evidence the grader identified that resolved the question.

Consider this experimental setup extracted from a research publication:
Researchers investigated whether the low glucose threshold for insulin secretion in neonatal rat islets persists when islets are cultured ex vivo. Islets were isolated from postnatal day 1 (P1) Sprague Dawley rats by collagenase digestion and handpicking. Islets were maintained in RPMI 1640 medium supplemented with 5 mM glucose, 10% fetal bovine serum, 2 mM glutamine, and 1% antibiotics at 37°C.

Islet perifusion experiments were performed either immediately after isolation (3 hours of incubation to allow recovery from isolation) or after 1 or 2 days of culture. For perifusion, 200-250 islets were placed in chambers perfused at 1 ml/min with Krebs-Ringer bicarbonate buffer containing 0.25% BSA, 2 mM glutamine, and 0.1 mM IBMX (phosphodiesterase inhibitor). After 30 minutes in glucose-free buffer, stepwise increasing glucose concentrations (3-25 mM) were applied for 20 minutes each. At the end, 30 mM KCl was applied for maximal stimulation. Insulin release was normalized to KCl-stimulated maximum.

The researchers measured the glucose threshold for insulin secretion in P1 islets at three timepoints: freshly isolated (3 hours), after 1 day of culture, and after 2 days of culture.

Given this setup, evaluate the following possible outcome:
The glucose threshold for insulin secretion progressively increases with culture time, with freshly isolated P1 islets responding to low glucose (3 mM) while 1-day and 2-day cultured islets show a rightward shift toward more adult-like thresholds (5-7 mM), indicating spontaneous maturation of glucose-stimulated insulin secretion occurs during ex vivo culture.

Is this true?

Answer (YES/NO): NO